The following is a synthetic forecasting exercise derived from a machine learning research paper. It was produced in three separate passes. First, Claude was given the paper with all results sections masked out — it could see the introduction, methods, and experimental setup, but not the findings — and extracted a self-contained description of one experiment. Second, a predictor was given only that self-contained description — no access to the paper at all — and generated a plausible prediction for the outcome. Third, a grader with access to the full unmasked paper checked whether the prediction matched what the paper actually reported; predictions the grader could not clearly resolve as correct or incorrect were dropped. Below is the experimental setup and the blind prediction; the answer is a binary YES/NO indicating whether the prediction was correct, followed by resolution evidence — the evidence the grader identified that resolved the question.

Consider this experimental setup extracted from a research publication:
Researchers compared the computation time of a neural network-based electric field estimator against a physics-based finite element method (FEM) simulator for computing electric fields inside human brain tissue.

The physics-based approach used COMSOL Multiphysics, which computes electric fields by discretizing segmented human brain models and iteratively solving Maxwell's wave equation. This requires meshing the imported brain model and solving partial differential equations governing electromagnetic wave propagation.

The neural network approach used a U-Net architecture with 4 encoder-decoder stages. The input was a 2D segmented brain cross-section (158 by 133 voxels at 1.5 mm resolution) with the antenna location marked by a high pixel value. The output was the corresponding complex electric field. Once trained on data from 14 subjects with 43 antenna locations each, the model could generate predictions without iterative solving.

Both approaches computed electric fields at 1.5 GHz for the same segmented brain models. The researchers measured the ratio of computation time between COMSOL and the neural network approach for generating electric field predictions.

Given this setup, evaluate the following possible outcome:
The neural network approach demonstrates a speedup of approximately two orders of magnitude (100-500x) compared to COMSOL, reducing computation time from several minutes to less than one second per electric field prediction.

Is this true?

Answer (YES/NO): NO